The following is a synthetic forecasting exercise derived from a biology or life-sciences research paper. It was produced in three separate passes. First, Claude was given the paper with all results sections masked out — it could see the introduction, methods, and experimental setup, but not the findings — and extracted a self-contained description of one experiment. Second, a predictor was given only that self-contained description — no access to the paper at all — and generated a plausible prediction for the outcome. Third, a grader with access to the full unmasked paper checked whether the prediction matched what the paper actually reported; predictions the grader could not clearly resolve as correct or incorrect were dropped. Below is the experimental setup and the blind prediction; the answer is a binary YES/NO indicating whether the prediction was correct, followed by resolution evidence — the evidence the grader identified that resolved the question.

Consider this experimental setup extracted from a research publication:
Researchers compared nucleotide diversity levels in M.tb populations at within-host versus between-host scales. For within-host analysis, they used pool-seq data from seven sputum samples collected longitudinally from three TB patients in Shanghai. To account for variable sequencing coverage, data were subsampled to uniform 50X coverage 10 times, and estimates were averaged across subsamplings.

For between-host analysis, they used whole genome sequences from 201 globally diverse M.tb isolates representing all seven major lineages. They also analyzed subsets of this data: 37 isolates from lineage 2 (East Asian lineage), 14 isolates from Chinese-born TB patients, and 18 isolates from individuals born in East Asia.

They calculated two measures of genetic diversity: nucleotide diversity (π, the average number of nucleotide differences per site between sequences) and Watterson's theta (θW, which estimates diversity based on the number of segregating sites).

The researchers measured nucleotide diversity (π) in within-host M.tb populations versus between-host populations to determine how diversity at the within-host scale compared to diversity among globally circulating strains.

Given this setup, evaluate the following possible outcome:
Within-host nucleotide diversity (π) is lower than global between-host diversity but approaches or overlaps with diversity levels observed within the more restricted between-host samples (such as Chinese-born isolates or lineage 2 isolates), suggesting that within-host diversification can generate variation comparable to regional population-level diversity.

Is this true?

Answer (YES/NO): YES